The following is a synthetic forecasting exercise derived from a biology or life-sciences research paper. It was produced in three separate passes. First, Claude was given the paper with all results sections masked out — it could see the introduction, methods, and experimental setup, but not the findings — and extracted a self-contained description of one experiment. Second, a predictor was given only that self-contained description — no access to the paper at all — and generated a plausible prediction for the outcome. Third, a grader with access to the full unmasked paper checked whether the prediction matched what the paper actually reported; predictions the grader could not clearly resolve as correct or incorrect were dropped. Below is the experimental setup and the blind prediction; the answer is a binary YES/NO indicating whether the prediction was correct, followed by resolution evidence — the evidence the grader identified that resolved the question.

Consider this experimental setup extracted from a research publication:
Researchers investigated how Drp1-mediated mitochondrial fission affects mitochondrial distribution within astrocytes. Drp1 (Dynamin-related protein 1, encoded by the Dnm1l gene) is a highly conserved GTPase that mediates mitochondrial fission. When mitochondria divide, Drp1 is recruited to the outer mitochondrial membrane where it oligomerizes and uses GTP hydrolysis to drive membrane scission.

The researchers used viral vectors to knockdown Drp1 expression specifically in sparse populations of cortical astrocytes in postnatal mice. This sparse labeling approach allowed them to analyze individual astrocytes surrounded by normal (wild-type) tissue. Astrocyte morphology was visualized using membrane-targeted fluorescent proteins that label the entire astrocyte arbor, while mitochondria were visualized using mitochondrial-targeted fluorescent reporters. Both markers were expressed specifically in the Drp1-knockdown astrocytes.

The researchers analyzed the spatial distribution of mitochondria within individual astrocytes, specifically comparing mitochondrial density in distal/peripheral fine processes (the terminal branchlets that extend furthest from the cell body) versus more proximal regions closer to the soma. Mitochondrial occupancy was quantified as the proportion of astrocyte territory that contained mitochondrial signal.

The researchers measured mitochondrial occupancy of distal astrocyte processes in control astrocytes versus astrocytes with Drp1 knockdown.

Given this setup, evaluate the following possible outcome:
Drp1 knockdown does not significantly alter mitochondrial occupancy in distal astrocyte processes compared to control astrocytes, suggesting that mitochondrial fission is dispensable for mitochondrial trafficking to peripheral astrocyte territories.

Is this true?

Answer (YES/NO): NO